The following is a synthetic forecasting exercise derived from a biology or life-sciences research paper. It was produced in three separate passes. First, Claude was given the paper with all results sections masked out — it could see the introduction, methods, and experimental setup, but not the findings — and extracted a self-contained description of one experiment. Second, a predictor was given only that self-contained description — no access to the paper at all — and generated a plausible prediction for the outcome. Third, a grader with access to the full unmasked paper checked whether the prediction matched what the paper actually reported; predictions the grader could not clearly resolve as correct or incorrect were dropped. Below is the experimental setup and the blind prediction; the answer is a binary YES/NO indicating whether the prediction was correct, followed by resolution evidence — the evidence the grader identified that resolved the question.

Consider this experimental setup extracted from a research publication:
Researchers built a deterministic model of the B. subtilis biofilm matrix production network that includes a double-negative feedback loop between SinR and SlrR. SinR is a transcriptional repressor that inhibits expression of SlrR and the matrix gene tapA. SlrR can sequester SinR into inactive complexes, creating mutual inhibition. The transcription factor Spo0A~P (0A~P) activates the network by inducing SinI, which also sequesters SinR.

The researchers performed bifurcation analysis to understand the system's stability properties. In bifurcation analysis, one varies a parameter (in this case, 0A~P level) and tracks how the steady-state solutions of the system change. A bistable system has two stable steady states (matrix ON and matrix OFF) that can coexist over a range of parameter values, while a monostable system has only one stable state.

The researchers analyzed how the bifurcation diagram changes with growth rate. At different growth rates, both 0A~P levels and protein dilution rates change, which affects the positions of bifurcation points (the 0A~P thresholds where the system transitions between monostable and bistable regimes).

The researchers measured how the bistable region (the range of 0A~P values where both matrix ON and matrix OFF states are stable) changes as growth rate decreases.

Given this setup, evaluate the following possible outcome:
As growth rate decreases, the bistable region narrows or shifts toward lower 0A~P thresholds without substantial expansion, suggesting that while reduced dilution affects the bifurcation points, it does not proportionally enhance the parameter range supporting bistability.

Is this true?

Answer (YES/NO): NO